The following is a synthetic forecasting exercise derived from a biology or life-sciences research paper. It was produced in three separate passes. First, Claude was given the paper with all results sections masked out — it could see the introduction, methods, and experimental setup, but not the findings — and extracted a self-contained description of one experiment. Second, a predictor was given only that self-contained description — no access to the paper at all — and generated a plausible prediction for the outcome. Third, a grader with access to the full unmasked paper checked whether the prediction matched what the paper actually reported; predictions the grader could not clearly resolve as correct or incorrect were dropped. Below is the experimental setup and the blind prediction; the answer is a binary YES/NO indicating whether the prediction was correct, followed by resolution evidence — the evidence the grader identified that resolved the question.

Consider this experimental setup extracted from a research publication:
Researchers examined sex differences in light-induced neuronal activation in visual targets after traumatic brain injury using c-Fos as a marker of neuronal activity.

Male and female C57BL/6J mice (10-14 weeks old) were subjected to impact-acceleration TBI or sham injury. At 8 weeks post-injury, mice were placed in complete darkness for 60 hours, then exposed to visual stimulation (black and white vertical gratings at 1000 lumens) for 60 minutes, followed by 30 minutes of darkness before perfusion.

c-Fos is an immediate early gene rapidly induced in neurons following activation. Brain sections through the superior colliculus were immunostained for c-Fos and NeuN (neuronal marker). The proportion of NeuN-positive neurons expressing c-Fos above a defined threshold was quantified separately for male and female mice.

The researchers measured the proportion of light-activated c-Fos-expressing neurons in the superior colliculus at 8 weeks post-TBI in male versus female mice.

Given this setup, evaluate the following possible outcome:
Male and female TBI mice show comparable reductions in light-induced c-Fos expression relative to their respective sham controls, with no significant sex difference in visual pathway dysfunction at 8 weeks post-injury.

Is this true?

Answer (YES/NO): NO